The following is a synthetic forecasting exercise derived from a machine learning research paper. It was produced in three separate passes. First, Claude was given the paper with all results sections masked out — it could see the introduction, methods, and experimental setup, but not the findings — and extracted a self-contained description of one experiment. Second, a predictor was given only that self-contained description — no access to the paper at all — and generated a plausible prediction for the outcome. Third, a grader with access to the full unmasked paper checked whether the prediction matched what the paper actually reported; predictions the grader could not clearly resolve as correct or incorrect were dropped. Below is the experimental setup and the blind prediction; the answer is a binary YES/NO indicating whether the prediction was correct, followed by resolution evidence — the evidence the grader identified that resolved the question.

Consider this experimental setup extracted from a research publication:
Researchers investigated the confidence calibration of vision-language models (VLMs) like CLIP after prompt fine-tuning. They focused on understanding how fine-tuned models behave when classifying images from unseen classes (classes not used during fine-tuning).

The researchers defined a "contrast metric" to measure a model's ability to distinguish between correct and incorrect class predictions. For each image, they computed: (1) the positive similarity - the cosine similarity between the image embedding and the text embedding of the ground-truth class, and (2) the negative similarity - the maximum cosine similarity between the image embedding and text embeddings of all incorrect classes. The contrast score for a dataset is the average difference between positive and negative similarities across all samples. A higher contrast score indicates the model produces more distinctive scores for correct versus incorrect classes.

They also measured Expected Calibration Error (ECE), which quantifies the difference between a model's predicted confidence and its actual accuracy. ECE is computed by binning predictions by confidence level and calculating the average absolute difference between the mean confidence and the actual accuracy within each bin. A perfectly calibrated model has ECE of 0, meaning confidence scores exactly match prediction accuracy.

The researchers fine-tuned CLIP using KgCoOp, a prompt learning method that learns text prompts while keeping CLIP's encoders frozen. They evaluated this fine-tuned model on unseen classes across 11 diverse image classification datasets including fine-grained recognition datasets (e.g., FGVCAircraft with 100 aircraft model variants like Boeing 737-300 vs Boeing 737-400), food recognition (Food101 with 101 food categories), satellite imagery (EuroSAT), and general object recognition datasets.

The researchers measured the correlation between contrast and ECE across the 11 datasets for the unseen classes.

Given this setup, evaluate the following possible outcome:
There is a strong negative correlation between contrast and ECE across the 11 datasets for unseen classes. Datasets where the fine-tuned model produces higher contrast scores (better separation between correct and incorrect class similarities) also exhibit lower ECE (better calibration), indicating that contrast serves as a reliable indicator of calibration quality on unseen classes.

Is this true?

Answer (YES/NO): YES